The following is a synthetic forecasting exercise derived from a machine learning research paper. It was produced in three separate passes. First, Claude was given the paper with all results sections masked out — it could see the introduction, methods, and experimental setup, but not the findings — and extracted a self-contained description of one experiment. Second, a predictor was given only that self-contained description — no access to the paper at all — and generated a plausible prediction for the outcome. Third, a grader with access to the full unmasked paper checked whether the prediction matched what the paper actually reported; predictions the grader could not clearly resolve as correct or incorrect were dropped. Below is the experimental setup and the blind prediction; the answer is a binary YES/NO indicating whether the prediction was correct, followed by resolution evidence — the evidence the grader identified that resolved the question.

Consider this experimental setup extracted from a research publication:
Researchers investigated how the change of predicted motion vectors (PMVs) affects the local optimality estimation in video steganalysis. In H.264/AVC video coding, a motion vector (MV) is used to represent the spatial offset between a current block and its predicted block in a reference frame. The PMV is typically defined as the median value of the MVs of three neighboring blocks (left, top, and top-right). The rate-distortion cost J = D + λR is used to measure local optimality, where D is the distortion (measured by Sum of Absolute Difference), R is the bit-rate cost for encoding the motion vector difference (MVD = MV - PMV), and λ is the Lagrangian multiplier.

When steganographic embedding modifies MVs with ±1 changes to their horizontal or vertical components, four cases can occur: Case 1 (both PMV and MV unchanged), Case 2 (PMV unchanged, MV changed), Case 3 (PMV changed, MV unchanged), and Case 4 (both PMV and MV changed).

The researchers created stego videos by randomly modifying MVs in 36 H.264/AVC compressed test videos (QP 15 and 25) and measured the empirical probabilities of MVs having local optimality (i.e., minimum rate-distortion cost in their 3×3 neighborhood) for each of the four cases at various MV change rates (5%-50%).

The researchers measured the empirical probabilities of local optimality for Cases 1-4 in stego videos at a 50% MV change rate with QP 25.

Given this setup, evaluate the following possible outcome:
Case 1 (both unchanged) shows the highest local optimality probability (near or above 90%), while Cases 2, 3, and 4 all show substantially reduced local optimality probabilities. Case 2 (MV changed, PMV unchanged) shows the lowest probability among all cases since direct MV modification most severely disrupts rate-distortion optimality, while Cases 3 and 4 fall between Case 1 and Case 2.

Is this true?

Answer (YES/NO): NO